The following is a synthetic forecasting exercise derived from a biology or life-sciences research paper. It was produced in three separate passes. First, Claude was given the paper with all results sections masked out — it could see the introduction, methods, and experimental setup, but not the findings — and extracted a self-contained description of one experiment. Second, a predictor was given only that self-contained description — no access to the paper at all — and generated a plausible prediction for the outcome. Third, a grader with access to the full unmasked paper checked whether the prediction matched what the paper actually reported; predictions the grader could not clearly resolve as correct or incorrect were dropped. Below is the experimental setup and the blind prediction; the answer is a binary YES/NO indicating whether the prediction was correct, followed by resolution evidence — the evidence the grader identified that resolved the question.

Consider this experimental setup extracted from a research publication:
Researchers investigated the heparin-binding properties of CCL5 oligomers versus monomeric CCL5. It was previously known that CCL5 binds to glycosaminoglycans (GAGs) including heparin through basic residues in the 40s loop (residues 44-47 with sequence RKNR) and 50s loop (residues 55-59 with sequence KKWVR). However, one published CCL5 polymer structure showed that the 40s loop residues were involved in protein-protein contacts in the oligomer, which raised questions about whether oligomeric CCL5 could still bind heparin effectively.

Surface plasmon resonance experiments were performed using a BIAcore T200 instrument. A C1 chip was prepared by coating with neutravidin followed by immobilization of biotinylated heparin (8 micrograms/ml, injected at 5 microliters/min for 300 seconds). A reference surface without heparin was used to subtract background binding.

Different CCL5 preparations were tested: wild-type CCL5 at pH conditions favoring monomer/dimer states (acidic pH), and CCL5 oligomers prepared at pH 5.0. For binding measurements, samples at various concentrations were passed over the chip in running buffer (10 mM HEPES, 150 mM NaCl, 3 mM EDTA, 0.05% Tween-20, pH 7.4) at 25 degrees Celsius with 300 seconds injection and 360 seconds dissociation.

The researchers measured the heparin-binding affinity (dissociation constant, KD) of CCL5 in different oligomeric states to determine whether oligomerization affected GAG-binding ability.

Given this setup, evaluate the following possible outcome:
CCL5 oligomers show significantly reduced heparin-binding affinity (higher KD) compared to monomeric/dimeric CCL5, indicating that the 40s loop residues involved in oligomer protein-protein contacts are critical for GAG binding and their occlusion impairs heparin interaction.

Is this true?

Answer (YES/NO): NO